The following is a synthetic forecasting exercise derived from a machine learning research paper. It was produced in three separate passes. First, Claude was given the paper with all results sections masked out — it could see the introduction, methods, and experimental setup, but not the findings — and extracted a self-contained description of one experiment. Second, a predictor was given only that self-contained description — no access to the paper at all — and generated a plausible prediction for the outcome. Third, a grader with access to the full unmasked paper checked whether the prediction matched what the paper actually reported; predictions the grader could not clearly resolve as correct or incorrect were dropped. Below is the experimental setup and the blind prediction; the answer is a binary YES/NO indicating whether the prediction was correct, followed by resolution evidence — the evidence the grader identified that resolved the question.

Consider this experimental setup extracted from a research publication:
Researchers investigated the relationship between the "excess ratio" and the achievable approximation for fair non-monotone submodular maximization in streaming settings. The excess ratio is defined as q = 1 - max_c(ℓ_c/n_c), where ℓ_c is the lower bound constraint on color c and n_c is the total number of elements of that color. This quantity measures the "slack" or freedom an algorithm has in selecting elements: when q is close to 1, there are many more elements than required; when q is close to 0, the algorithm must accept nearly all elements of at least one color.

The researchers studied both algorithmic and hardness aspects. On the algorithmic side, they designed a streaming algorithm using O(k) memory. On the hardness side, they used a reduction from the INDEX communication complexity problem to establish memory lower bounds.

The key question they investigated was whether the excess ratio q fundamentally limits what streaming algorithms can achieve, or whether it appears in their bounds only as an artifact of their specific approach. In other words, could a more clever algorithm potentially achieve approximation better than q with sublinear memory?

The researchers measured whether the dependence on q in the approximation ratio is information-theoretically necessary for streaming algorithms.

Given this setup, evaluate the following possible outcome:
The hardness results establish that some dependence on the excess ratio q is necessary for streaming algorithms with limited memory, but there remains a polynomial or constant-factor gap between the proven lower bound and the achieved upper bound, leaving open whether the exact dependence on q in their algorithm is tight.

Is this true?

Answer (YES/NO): YES